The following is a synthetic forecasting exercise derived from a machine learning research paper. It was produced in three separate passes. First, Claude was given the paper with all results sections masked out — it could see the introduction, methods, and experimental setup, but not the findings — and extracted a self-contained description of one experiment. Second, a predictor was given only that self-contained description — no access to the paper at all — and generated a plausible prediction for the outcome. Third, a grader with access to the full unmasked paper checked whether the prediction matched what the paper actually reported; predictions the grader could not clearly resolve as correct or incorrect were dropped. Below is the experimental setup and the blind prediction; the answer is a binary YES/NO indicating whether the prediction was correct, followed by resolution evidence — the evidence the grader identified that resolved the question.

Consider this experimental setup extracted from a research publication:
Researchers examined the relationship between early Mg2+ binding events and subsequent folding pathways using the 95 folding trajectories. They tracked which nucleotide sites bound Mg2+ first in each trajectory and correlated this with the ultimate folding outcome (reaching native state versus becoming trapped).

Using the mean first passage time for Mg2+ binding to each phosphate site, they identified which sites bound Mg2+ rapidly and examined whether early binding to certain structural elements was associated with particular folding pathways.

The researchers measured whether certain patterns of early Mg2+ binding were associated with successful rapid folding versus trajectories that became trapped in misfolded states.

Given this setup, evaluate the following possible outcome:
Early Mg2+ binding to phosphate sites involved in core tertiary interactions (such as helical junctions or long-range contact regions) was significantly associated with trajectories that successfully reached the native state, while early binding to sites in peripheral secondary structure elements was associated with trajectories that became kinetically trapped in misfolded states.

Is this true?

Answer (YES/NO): NO